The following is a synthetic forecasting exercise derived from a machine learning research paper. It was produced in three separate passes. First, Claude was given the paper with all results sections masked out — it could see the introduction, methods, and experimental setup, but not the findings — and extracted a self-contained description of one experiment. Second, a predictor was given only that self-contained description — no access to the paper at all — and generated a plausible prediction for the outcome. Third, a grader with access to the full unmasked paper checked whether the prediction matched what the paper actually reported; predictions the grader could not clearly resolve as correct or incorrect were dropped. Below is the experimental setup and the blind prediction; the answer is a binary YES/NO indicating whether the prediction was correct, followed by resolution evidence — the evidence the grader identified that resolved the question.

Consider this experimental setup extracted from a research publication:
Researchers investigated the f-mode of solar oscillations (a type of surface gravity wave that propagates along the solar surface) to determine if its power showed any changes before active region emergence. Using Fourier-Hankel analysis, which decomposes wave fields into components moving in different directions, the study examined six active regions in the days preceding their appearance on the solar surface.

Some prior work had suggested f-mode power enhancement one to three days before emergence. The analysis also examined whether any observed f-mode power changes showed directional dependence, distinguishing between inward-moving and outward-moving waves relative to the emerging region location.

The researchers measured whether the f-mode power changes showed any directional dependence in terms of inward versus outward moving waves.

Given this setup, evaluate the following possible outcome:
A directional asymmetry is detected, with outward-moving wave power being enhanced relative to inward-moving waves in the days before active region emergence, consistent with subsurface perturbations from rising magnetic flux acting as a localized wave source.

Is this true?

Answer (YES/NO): NO